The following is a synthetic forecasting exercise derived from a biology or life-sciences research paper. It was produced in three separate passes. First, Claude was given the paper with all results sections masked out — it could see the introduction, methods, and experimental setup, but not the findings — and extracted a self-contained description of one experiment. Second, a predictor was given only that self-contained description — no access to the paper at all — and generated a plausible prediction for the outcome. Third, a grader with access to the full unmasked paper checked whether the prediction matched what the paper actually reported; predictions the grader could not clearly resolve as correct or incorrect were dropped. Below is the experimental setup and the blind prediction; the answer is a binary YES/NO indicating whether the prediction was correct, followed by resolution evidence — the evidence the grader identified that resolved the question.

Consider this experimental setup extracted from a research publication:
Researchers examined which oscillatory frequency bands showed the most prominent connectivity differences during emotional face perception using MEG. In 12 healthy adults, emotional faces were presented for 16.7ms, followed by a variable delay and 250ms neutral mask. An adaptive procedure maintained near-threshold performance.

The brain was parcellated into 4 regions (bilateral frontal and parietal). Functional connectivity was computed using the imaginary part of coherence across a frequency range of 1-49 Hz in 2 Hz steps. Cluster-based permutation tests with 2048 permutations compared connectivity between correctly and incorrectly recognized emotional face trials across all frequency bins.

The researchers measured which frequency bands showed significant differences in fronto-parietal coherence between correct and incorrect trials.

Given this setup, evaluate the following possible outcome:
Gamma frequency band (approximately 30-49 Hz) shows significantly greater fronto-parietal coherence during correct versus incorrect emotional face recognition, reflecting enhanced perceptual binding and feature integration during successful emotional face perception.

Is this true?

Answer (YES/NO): YES